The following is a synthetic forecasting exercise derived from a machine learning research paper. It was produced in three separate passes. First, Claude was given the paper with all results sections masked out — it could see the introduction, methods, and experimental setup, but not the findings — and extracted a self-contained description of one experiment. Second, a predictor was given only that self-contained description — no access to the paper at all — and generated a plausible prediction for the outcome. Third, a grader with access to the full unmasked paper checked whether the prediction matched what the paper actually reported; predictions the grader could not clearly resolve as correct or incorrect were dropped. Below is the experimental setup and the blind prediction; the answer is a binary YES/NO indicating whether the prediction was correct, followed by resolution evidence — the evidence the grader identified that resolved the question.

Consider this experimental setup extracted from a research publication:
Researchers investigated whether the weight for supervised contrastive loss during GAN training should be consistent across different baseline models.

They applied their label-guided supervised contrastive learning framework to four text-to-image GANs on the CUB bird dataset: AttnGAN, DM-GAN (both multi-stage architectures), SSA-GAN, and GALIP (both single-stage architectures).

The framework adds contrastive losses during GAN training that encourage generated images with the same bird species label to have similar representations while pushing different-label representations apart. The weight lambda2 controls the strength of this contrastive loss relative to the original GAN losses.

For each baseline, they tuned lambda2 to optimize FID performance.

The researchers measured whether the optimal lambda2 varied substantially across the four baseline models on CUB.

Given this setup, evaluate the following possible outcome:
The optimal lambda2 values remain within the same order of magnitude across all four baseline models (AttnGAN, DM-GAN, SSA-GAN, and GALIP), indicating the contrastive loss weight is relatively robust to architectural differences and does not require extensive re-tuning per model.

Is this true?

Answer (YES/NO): NO